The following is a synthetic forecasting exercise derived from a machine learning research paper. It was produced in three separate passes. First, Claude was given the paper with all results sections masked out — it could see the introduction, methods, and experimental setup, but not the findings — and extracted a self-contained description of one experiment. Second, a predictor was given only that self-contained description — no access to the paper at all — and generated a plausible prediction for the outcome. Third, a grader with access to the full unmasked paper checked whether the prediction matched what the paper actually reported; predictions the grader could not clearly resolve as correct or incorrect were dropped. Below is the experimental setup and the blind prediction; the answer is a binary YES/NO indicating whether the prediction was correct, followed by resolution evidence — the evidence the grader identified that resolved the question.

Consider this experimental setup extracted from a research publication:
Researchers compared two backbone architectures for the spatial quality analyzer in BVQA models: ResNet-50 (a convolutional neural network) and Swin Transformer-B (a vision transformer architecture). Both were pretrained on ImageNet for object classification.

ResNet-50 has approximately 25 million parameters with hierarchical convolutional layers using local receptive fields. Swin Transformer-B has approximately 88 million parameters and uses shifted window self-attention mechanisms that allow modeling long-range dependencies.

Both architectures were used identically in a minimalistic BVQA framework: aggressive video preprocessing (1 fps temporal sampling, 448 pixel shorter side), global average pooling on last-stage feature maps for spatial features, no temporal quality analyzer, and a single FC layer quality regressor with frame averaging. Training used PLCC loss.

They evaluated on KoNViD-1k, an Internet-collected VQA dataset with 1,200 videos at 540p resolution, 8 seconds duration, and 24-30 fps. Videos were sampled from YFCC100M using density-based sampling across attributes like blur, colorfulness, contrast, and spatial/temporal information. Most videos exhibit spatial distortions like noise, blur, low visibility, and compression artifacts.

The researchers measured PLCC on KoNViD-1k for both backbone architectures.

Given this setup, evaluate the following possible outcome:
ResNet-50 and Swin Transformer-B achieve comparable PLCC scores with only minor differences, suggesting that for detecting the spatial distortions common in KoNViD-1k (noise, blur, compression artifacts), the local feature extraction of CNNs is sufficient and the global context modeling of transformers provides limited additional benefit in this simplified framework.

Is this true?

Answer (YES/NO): NO